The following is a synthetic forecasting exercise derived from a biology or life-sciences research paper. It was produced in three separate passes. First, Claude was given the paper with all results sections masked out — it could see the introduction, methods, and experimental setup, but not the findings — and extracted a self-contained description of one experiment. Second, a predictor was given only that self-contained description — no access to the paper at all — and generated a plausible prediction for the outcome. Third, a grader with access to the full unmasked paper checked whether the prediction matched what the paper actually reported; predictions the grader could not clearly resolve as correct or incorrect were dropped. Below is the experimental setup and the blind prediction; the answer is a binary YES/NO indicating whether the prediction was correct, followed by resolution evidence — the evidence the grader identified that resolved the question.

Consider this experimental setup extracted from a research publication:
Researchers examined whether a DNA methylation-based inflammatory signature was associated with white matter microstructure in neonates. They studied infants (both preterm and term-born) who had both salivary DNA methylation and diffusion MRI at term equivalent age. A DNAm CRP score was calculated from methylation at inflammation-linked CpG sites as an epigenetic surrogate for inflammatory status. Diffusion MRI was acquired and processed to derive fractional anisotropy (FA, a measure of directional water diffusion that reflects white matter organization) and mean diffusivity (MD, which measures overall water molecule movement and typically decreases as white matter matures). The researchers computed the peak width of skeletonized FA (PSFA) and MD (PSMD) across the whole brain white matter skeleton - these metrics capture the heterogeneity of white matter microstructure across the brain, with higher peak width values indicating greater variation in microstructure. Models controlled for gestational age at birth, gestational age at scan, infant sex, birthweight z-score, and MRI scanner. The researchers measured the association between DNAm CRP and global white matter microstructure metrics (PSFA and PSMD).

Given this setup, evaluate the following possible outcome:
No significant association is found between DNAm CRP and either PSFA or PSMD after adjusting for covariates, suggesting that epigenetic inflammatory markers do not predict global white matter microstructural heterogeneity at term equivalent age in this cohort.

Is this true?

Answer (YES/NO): NO